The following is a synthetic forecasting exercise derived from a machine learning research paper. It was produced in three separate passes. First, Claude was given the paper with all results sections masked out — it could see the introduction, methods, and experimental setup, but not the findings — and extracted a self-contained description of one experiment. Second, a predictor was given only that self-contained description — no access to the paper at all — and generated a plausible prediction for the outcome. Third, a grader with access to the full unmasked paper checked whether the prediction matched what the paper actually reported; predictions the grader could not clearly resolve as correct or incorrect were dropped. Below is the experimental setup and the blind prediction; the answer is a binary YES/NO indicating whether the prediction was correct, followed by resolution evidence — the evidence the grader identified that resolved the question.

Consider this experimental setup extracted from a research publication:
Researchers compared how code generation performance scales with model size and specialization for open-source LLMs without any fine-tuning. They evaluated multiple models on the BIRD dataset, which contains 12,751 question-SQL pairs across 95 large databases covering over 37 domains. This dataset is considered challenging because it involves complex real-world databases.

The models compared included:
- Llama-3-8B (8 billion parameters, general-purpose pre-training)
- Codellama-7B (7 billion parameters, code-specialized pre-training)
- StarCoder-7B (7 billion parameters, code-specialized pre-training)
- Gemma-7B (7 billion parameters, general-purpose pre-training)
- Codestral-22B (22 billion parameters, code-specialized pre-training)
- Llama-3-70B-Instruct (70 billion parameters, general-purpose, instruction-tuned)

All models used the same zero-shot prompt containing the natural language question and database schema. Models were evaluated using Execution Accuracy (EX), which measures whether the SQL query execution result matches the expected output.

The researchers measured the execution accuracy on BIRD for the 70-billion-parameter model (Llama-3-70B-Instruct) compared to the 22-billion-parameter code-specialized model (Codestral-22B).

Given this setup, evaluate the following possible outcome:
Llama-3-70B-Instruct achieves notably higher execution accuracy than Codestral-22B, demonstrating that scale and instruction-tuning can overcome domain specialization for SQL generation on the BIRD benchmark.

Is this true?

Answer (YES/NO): NO